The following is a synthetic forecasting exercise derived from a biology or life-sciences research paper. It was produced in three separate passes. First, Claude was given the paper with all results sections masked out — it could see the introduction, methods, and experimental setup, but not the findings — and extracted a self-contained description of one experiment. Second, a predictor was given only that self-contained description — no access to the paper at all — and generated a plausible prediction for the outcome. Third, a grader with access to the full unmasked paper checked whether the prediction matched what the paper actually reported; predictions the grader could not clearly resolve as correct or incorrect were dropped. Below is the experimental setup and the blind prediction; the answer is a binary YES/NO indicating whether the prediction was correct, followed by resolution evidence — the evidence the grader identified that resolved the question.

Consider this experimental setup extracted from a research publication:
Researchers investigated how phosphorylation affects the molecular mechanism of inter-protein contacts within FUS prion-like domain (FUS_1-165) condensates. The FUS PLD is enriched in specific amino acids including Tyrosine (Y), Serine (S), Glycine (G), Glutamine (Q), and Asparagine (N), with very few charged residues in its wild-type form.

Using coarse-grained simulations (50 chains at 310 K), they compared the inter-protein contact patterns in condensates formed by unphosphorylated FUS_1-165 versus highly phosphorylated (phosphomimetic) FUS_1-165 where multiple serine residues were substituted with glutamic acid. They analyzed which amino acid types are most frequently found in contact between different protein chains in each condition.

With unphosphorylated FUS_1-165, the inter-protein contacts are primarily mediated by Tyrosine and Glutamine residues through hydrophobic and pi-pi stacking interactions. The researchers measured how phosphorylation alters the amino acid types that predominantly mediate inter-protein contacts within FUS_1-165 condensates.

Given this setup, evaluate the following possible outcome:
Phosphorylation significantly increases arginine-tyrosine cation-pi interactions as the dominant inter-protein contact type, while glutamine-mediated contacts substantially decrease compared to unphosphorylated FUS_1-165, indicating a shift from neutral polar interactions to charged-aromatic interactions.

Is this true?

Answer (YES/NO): NO